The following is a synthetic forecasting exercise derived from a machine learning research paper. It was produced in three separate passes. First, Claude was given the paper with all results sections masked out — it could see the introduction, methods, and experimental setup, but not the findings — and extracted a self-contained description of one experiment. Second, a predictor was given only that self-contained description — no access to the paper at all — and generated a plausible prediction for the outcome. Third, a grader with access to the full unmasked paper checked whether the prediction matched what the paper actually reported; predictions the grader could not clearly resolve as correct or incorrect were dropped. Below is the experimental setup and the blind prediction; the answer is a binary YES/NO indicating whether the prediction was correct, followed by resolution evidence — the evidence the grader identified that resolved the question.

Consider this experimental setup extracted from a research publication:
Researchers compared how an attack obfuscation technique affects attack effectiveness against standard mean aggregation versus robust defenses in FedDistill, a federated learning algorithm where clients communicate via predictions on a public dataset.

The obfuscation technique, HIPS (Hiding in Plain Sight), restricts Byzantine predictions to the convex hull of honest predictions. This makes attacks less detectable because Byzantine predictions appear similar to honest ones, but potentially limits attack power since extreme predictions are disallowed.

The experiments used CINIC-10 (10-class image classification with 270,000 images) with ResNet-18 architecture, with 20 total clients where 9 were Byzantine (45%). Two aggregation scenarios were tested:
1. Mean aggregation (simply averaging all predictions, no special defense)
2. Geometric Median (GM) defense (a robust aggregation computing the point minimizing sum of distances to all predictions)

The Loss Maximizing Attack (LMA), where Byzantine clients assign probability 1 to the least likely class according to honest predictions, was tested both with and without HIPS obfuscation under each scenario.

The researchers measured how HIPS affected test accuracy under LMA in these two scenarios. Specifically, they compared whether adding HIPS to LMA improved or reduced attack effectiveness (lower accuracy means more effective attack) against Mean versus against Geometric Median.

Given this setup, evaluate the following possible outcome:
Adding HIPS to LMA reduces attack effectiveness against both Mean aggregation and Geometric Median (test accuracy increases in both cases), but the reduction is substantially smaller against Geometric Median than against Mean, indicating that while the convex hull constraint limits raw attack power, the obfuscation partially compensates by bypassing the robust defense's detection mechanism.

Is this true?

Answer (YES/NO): NO